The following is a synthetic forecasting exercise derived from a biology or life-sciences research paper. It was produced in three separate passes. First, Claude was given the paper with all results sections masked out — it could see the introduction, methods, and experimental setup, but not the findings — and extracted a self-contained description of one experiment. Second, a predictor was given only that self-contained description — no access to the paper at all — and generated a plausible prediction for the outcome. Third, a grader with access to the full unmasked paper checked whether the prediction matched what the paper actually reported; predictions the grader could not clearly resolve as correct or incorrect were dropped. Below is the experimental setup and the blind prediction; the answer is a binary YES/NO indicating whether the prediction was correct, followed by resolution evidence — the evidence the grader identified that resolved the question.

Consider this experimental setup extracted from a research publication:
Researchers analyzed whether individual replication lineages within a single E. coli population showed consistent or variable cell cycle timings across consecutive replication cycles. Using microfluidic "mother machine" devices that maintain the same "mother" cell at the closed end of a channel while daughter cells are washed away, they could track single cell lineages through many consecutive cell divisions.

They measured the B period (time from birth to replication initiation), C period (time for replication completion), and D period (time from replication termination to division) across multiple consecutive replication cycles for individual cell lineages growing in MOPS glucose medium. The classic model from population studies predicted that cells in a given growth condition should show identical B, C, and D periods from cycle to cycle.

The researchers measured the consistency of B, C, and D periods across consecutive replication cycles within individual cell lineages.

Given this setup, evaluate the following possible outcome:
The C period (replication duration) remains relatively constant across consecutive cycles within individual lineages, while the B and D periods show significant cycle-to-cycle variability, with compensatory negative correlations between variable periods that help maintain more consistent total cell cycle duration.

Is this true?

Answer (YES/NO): NO